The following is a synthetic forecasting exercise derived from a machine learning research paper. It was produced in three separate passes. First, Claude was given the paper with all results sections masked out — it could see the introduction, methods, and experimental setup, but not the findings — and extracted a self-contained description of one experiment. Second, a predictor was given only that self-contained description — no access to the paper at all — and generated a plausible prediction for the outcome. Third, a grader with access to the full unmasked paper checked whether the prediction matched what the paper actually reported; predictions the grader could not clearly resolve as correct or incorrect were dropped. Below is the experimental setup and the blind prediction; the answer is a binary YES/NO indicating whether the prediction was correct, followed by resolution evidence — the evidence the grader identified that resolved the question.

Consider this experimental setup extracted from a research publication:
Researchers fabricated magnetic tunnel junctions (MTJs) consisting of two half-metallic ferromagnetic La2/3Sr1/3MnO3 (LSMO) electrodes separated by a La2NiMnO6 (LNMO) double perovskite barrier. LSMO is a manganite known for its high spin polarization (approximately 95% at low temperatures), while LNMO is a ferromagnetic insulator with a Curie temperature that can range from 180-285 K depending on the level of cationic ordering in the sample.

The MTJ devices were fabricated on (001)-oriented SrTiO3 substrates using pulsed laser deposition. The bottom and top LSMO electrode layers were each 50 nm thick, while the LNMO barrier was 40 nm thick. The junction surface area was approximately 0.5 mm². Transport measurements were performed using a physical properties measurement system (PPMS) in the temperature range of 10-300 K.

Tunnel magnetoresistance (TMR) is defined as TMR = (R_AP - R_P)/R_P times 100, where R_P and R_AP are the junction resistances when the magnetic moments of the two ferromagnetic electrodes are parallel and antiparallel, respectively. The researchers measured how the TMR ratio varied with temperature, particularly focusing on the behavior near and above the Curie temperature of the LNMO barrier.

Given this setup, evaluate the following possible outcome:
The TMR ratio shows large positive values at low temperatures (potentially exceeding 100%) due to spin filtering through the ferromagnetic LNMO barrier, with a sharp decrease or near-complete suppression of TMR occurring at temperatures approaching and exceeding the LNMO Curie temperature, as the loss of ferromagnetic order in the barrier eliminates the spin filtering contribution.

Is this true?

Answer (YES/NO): NO